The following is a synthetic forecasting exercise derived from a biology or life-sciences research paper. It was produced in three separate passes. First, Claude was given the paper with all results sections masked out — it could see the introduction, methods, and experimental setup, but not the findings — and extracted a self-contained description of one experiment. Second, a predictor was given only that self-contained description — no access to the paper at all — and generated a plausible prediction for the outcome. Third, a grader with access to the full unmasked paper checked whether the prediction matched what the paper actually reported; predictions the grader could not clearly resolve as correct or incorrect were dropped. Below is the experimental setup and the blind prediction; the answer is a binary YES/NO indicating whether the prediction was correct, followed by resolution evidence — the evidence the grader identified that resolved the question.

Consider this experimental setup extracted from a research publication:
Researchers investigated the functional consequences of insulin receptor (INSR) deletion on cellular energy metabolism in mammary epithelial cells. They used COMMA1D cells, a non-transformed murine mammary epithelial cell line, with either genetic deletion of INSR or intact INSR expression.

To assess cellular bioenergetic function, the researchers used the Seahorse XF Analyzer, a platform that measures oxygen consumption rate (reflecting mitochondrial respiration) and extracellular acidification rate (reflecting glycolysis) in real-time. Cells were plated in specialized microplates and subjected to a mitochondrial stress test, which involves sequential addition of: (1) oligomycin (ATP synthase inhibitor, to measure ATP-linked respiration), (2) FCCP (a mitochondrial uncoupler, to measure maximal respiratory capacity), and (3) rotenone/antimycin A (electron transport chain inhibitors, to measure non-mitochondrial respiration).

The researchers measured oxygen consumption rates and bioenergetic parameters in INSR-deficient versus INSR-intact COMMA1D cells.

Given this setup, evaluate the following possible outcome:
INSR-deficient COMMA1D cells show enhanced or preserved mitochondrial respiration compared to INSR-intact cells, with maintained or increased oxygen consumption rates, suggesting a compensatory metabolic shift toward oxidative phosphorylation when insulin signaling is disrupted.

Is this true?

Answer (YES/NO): NO